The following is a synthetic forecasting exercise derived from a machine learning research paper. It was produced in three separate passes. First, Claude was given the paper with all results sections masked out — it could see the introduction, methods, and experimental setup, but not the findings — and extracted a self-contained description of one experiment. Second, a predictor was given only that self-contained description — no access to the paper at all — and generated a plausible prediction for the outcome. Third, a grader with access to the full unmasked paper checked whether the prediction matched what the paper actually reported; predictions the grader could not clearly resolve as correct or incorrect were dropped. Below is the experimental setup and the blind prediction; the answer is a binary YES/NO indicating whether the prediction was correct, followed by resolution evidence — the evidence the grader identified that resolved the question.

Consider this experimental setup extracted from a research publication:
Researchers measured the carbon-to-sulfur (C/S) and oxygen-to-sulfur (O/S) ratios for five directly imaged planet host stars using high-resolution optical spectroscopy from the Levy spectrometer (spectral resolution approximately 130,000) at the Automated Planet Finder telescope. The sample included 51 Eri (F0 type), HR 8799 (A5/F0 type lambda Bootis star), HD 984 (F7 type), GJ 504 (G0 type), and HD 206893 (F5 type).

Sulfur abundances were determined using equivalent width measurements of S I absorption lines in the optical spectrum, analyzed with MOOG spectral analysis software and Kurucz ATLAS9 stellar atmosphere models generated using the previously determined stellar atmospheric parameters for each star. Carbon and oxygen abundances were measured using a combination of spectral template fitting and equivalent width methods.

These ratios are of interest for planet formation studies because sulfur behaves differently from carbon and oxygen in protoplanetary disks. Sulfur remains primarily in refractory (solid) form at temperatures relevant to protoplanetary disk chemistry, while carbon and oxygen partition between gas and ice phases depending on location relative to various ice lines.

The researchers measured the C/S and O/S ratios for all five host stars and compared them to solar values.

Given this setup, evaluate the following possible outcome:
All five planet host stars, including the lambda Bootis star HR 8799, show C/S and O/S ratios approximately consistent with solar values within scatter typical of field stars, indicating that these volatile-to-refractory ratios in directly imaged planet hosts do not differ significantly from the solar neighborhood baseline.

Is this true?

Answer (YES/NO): NO